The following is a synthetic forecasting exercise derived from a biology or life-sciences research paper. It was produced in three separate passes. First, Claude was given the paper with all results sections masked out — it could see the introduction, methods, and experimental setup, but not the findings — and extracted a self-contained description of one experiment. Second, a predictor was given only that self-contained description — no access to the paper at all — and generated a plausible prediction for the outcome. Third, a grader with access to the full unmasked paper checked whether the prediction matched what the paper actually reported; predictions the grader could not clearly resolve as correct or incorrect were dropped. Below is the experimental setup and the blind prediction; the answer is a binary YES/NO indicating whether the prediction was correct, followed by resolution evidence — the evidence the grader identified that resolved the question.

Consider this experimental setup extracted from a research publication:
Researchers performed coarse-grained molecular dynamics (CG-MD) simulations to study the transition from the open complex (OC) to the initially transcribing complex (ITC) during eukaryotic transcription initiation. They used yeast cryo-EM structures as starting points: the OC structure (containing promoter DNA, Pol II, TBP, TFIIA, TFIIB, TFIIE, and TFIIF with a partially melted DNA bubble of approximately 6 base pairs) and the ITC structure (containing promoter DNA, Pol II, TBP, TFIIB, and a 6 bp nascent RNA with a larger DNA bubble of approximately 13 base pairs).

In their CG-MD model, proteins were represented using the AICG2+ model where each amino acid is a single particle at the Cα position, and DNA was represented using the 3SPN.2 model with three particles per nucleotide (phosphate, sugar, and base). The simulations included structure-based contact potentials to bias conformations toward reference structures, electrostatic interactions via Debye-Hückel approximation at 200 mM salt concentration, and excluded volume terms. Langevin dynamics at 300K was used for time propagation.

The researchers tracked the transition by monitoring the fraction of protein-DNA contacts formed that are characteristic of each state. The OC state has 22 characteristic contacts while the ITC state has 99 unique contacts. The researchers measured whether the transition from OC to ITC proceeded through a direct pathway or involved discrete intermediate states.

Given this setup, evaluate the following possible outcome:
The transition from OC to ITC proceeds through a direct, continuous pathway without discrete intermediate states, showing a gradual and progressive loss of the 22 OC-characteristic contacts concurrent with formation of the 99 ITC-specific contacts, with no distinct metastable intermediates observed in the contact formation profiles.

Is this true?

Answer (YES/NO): NO